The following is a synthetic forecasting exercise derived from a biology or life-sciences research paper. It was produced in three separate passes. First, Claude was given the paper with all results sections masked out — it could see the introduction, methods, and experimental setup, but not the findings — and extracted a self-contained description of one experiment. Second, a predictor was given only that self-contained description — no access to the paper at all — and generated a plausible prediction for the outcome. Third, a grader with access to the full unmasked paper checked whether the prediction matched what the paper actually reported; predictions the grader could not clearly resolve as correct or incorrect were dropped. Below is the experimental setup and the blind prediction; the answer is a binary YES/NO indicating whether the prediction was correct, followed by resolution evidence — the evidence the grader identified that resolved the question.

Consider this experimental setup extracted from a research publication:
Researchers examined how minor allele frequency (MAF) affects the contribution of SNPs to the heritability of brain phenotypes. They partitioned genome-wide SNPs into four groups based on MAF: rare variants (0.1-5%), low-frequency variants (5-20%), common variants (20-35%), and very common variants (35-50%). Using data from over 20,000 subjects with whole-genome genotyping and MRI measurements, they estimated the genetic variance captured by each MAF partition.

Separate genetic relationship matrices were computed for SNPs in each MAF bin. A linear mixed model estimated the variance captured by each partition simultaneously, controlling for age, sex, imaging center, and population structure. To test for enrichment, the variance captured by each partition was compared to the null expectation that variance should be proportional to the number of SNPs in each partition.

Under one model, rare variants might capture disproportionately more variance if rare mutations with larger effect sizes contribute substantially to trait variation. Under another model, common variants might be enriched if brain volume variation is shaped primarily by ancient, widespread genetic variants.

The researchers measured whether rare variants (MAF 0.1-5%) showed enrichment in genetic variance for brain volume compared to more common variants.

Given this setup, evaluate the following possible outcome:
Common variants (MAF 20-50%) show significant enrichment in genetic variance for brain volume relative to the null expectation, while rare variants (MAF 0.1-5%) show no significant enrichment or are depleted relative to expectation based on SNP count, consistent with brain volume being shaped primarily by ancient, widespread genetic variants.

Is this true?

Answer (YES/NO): YES